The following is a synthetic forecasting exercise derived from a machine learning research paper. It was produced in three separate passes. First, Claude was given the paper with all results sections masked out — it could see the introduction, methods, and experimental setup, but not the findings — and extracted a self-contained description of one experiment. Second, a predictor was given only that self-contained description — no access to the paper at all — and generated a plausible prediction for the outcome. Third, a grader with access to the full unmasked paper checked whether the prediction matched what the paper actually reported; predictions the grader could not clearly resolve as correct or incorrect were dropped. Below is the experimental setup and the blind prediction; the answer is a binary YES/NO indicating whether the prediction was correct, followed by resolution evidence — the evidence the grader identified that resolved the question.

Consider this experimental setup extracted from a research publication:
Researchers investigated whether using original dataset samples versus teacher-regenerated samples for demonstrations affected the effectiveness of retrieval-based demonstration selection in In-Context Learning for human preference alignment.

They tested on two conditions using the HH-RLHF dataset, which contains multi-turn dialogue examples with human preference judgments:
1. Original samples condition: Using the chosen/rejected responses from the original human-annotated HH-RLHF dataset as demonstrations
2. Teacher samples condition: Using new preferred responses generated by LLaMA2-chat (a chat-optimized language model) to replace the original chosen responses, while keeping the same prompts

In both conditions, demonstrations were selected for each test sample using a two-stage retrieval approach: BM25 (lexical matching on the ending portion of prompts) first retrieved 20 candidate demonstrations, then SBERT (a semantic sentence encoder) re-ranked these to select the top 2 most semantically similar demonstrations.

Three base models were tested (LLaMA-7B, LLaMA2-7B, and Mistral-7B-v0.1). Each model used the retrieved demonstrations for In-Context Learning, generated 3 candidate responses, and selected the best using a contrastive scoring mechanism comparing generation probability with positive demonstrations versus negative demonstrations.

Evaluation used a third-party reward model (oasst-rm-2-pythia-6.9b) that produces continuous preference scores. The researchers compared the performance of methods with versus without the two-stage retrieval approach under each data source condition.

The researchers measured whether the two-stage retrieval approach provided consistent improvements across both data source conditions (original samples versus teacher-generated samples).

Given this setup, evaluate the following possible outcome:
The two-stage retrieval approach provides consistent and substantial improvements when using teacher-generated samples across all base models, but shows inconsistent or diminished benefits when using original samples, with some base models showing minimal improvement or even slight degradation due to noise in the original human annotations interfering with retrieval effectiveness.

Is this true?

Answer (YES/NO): YES